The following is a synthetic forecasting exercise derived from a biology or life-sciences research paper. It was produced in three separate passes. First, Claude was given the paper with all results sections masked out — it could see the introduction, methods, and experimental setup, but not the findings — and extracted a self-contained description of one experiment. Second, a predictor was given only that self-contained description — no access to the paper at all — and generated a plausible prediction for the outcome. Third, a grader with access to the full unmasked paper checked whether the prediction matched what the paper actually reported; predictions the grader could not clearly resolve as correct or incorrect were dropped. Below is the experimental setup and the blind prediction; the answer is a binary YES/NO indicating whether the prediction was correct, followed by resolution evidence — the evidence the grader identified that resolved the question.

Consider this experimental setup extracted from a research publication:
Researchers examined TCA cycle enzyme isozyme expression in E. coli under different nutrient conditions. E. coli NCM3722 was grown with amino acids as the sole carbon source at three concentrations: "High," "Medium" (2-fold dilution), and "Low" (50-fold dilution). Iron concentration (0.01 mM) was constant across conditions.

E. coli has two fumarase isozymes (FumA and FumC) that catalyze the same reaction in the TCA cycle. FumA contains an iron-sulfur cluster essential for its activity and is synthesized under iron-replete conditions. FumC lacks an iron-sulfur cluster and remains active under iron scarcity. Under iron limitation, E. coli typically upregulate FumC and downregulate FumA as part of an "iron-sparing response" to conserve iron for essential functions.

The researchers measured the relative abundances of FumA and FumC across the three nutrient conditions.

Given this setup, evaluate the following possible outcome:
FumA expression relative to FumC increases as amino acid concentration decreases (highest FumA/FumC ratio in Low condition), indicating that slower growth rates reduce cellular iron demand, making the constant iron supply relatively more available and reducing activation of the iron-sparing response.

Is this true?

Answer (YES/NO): NO